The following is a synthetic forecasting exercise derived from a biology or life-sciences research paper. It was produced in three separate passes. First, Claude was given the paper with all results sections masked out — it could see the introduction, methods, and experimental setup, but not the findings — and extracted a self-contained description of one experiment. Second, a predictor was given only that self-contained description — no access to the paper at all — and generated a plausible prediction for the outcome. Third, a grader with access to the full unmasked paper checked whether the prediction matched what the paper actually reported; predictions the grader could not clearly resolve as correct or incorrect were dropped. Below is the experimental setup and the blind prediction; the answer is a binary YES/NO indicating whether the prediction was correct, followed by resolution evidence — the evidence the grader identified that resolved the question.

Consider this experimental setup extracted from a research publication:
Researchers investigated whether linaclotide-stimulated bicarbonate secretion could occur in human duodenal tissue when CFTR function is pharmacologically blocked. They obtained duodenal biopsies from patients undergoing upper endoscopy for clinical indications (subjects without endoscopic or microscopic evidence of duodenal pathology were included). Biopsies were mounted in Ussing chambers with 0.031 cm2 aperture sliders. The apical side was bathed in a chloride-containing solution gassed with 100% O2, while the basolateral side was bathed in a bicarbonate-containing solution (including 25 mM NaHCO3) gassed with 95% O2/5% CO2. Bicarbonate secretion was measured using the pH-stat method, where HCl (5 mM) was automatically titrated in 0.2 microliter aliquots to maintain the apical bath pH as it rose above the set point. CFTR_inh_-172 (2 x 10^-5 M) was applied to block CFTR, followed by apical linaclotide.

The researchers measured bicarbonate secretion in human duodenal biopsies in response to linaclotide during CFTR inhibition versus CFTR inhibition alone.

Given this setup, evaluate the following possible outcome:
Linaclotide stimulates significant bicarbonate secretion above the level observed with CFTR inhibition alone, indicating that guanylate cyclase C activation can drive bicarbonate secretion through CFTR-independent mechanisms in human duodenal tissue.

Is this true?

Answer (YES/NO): YES